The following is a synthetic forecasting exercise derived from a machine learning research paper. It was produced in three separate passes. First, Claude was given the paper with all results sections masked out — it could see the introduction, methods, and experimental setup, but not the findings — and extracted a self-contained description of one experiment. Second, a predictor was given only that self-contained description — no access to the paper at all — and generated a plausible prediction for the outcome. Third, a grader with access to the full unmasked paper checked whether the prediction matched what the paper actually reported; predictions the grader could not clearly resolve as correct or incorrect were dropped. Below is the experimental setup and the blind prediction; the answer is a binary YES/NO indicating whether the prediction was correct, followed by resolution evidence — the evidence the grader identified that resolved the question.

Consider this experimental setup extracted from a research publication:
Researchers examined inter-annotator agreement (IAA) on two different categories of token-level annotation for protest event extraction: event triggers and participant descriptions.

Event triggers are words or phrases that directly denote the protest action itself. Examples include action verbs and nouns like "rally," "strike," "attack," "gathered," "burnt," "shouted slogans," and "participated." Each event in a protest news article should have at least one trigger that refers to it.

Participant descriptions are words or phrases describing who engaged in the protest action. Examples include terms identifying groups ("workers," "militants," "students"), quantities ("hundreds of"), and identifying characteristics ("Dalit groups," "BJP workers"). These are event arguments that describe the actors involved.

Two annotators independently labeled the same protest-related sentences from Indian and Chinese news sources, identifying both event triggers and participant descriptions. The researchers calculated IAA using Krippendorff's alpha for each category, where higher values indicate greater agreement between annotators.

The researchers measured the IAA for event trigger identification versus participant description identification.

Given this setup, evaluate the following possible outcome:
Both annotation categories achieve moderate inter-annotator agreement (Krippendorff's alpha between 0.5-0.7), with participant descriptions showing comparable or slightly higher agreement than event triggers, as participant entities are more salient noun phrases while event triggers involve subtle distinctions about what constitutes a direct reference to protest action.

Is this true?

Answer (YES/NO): NO